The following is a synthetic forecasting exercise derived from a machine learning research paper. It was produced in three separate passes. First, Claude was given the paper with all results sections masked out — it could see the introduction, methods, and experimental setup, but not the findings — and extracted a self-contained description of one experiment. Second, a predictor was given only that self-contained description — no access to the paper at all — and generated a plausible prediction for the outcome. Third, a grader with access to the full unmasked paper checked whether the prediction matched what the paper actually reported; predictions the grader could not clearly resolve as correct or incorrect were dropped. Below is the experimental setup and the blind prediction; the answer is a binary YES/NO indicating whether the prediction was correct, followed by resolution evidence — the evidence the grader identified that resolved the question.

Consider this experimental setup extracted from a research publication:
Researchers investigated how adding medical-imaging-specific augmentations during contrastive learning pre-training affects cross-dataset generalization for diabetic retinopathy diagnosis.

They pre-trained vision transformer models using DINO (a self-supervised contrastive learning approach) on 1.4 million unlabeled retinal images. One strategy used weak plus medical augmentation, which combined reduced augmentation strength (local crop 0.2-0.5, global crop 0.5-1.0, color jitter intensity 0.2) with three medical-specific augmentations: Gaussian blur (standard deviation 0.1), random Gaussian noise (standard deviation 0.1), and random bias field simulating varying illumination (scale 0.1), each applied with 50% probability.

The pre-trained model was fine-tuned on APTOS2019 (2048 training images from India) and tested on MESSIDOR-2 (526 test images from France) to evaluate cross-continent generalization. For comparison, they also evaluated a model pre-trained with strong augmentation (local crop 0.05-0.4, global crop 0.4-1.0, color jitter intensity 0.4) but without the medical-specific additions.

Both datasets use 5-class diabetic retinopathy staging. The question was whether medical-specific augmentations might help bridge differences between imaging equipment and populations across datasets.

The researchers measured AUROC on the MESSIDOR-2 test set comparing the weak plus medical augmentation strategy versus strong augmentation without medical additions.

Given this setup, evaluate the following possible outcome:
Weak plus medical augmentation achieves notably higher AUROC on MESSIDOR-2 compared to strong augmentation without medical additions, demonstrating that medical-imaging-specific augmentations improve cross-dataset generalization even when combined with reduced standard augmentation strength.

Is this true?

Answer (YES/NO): NO